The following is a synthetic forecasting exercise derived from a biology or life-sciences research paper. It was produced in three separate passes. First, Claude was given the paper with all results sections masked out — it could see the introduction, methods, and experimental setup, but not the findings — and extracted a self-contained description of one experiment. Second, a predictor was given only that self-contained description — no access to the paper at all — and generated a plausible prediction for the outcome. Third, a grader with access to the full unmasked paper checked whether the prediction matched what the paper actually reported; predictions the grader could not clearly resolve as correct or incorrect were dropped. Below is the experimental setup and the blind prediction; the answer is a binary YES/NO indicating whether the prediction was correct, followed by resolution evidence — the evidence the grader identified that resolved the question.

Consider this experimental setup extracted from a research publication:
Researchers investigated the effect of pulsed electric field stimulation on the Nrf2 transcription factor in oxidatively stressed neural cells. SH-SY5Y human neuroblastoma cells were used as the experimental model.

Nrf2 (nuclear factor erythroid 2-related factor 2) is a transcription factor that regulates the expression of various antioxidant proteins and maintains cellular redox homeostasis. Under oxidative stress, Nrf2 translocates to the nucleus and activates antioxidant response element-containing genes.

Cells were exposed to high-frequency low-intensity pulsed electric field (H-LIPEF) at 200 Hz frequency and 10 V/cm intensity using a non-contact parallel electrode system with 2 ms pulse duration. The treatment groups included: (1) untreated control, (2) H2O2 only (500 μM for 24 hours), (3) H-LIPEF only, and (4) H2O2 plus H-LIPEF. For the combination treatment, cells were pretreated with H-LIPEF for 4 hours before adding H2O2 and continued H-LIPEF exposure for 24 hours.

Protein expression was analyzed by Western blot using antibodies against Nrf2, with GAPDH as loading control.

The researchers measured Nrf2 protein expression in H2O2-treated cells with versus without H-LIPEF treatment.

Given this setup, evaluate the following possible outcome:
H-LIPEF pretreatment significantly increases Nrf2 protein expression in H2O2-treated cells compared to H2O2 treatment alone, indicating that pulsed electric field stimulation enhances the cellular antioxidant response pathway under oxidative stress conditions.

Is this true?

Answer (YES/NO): YES